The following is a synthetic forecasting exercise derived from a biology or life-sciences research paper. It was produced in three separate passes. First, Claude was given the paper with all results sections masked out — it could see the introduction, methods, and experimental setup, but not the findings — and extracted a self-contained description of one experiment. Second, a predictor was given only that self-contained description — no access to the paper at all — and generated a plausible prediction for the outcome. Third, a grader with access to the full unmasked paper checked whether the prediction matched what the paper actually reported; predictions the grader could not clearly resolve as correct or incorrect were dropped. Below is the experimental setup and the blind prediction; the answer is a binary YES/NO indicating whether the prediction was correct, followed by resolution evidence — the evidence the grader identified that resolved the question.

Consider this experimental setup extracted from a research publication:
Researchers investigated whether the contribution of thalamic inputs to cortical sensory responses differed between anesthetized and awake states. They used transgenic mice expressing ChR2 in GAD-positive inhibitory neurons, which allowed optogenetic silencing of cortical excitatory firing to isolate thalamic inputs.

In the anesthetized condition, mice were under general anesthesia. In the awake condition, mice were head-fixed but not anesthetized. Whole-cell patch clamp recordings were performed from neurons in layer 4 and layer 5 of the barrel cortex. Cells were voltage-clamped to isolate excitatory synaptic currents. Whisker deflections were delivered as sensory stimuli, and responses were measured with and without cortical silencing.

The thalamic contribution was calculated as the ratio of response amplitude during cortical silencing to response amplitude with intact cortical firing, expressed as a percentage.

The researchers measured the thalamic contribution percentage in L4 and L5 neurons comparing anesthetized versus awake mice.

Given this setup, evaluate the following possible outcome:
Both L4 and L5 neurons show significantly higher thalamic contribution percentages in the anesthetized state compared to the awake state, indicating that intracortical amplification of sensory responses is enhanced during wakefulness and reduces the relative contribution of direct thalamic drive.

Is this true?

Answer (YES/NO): NO